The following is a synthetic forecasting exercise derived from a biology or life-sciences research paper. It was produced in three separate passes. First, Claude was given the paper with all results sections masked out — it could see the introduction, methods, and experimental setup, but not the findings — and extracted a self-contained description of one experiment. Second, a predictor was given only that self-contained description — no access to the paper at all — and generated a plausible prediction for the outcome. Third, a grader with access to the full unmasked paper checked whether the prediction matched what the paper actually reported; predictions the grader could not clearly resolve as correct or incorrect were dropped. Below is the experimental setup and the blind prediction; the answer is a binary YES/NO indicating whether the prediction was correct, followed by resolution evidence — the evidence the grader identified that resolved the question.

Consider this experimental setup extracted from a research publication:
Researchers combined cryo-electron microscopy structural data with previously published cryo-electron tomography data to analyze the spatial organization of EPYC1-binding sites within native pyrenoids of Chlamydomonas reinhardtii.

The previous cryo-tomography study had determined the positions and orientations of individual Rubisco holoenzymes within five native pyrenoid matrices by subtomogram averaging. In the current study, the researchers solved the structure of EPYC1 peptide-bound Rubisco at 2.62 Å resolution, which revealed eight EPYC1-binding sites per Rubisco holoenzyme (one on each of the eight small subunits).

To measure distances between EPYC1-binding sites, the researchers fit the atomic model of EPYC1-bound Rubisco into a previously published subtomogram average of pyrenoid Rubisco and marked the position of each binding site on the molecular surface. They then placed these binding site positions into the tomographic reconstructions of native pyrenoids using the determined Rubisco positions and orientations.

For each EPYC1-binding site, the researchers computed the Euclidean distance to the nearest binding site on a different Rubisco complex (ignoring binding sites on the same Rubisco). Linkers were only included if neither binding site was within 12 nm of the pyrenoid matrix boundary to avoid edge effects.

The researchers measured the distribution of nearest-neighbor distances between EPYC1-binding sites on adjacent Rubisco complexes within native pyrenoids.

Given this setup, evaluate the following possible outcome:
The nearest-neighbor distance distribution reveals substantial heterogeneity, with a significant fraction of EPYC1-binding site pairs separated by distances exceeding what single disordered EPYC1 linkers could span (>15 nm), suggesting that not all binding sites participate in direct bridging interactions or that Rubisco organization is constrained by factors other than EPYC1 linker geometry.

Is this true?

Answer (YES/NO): NO